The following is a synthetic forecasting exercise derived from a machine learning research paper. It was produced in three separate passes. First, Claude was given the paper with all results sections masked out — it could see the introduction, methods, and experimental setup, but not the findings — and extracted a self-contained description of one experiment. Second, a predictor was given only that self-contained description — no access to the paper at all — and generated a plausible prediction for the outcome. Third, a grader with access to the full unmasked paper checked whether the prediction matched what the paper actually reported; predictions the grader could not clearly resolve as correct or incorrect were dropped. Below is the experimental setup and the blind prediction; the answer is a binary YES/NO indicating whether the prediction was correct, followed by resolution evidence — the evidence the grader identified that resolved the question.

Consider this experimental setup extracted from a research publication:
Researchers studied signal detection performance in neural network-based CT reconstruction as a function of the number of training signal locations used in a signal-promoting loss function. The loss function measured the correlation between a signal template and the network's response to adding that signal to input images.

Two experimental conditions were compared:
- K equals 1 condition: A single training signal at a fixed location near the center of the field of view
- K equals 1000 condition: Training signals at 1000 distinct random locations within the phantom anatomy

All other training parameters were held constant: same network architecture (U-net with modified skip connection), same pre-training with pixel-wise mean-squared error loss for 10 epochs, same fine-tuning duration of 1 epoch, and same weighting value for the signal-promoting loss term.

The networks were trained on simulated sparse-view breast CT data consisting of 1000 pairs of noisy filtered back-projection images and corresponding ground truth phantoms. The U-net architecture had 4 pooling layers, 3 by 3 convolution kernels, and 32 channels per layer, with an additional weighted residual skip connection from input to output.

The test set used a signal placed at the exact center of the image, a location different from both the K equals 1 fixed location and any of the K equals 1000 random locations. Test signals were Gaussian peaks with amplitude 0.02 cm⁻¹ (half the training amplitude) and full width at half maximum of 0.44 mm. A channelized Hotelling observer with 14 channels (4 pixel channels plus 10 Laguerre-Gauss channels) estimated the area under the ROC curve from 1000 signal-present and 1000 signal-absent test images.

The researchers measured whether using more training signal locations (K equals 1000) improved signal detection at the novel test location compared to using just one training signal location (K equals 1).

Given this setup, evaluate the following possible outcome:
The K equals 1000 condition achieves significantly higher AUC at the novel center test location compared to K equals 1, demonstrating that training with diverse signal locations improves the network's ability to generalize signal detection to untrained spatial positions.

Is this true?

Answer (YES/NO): YES